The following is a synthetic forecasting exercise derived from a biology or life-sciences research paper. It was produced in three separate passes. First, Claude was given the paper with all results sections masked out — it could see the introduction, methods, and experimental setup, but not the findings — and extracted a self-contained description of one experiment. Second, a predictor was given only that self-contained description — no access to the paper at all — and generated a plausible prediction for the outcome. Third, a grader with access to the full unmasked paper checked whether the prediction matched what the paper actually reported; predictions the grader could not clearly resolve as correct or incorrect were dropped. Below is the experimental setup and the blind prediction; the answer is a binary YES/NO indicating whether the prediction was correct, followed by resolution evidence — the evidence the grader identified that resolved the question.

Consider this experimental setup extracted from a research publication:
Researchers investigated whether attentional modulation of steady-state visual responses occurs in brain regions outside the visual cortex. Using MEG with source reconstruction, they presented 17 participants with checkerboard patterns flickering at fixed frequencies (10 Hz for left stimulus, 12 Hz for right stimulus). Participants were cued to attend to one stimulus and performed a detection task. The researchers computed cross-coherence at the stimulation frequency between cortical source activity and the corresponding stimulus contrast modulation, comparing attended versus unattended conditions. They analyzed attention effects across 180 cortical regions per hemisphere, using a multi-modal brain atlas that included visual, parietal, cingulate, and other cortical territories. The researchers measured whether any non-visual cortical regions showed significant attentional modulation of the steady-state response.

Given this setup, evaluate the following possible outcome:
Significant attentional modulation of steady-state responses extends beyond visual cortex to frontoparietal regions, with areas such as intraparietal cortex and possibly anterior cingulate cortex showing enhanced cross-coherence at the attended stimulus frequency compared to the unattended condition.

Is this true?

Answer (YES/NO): NO